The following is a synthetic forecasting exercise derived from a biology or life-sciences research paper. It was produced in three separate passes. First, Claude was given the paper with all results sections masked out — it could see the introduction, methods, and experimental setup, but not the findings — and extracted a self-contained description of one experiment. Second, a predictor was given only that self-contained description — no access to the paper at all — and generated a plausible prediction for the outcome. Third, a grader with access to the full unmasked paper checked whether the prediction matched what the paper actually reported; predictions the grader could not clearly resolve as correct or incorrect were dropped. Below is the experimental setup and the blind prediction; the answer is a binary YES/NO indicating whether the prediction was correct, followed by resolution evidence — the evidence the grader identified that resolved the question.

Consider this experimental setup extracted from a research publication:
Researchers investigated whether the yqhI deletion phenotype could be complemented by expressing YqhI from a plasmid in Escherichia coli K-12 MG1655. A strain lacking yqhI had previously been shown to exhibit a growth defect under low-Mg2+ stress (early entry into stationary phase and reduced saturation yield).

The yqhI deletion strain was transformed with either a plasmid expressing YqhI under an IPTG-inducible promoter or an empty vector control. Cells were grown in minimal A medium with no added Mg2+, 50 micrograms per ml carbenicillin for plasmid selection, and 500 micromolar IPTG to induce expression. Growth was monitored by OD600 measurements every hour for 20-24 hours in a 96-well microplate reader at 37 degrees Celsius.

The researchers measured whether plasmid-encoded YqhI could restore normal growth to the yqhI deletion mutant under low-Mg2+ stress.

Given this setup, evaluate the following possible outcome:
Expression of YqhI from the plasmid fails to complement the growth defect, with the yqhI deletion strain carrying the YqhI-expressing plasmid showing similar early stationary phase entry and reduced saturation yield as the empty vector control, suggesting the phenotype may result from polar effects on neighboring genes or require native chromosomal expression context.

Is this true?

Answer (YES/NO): YES